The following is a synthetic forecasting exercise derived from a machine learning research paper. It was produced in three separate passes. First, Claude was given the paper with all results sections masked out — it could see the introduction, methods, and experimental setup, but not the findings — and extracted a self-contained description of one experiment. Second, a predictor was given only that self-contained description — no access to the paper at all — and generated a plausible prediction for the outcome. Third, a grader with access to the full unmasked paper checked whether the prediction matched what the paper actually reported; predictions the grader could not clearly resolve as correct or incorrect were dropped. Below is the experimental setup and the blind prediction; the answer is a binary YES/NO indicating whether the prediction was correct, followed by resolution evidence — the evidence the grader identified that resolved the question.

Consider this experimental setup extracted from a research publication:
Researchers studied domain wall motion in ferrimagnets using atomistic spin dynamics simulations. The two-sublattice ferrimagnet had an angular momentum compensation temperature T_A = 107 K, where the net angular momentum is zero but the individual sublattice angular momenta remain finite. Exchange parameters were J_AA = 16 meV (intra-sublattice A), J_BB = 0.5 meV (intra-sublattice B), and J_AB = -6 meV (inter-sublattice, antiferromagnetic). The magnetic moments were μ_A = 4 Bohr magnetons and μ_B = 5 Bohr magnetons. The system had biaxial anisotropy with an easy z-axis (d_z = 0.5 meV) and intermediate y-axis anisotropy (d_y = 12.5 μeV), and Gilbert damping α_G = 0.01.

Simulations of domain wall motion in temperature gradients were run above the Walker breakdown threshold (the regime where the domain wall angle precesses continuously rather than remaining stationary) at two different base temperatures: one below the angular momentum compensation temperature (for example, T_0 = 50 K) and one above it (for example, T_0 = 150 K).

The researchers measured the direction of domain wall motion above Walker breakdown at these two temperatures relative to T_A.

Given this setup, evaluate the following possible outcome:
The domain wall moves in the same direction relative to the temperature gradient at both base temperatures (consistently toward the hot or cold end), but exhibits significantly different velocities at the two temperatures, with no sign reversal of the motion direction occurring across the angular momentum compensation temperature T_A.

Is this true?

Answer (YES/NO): NO